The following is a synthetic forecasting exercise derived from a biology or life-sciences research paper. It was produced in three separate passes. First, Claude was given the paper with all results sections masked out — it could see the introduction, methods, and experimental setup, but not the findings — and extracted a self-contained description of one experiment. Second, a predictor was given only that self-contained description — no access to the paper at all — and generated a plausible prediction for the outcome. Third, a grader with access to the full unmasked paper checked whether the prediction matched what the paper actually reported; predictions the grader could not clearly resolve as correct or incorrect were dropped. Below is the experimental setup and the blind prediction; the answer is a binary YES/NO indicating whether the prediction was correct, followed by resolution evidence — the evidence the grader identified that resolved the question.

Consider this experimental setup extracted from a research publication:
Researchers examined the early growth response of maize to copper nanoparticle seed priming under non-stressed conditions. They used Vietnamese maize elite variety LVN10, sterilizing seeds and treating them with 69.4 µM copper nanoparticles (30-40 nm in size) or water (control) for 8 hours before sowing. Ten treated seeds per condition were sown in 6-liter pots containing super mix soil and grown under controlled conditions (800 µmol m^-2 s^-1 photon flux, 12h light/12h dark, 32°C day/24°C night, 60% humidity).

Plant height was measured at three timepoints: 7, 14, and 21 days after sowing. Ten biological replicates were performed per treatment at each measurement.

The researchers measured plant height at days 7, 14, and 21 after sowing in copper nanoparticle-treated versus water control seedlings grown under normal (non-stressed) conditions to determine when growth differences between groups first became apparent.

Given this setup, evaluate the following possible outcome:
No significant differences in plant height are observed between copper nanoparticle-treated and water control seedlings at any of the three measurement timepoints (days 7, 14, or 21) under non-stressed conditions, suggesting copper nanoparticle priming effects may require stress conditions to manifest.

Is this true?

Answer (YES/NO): NO